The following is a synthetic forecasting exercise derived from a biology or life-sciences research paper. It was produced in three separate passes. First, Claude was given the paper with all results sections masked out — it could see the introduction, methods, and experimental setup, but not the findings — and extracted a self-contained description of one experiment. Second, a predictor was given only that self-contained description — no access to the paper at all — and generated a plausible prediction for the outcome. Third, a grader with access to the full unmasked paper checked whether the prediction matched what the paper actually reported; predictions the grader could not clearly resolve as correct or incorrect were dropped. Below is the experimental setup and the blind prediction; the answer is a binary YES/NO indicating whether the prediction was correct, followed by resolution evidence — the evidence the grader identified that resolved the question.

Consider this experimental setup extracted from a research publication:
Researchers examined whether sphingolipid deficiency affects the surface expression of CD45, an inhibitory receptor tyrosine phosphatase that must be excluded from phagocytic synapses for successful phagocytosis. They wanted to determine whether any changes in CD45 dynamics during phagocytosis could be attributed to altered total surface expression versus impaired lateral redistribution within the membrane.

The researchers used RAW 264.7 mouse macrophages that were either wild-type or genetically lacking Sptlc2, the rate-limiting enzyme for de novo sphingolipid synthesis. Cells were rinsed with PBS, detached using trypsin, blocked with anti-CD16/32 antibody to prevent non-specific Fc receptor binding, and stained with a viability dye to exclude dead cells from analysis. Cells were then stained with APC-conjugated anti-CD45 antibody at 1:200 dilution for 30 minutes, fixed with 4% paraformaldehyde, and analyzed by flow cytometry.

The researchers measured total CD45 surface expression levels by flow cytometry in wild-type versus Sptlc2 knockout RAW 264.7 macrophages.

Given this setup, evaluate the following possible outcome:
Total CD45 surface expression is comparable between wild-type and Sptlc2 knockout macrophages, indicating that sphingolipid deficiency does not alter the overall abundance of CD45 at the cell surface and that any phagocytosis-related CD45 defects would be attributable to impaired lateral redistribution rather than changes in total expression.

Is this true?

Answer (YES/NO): YES